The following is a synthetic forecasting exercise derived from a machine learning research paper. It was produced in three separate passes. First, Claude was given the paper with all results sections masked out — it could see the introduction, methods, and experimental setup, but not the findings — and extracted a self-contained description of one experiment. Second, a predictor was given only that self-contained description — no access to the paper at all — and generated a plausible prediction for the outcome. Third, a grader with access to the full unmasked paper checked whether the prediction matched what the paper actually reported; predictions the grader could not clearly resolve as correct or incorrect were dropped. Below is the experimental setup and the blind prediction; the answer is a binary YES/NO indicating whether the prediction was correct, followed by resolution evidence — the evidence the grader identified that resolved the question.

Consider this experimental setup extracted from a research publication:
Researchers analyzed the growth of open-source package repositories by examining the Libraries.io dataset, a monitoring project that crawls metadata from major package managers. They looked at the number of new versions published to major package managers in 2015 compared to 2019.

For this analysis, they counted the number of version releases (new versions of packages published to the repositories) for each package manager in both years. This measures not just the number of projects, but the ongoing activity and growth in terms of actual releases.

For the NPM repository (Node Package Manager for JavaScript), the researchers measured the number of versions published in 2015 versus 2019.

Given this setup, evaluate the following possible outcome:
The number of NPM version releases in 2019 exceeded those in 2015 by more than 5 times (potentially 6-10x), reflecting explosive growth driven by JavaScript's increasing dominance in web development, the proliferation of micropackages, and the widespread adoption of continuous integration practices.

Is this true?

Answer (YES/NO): YES